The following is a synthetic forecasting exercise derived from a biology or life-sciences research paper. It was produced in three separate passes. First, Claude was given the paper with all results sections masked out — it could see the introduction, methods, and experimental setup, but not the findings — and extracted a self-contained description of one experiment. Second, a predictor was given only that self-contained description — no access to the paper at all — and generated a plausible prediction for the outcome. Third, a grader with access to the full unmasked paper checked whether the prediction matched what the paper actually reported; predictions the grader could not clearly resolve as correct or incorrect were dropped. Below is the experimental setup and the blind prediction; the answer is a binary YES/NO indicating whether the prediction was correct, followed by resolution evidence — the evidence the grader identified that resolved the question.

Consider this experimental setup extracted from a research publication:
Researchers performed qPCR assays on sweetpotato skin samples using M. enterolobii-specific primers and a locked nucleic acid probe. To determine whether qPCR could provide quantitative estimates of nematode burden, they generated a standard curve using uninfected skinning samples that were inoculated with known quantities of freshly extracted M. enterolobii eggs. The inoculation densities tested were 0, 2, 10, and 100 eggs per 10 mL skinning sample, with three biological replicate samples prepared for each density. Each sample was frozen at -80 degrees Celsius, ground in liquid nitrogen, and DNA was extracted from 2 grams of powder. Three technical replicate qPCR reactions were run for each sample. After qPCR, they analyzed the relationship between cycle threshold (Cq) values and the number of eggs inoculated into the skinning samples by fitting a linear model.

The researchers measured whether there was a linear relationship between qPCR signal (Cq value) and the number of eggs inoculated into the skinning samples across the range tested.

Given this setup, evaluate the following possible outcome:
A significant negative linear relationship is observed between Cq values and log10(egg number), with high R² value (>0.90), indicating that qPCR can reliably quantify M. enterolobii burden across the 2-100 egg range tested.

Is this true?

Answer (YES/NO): NO